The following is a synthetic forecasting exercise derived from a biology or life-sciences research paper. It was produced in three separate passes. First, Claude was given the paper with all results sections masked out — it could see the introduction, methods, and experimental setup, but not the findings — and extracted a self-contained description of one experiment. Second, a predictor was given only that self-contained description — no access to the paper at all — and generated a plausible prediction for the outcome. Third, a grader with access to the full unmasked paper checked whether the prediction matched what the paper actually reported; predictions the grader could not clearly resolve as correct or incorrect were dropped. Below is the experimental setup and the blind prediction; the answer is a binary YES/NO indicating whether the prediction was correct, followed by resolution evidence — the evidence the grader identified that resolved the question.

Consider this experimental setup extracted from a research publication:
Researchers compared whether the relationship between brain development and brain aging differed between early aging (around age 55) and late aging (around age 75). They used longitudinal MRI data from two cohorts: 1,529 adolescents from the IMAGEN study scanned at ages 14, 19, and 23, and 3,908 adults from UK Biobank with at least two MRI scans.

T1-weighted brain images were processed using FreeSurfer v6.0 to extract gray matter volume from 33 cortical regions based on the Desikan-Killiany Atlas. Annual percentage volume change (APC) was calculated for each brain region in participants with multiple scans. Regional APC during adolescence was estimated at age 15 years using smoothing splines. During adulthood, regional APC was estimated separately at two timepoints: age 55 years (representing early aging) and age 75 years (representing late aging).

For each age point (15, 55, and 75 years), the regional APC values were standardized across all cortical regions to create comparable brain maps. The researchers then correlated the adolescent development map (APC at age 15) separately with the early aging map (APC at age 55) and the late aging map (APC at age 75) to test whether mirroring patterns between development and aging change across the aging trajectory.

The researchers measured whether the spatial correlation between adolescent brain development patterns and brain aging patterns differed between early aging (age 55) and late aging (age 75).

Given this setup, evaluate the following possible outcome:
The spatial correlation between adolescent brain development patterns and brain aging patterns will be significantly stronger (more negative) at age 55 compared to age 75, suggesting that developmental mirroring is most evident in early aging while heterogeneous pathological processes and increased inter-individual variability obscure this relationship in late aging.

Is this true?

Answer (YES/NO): YES